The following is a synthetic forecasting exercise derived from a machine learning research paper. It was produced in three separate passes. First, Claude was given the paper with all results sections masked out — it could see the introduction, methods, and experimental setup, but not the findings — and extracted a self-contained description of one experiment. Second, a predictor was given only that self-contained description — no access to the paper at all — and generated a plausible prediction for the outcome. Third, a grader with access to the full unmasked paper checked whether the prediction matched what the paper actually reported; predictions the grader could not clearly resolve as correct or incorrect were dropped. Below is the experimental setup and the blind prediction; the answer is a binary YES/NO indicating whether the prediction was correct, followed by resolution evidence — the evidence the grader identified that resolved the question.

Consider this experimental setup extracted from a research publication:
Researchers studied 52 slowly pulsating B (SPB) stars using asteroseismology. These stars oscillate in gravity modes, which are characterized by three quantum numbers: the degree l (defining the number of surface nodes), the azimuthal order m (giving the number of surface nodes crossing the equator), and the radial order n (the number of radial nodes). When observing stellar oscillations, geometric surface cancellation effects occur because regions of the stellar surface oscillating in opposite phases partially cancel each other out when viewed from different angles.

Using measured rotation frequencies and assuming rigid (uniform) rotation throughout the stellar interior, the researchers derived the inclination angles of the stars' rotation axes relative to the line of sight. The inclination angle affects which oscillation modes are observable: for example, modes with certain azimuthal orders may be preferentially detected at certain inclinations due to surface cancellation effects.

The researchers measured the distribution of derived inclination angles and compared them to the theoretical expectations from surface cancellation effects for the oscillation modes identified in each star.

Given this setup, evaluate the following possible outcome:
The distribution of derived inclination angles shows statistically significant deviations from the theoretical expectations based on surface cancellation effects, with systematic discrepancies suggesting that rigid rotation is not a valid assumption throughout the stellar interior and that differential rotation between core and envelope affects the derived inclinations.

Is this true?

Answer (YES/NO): NO